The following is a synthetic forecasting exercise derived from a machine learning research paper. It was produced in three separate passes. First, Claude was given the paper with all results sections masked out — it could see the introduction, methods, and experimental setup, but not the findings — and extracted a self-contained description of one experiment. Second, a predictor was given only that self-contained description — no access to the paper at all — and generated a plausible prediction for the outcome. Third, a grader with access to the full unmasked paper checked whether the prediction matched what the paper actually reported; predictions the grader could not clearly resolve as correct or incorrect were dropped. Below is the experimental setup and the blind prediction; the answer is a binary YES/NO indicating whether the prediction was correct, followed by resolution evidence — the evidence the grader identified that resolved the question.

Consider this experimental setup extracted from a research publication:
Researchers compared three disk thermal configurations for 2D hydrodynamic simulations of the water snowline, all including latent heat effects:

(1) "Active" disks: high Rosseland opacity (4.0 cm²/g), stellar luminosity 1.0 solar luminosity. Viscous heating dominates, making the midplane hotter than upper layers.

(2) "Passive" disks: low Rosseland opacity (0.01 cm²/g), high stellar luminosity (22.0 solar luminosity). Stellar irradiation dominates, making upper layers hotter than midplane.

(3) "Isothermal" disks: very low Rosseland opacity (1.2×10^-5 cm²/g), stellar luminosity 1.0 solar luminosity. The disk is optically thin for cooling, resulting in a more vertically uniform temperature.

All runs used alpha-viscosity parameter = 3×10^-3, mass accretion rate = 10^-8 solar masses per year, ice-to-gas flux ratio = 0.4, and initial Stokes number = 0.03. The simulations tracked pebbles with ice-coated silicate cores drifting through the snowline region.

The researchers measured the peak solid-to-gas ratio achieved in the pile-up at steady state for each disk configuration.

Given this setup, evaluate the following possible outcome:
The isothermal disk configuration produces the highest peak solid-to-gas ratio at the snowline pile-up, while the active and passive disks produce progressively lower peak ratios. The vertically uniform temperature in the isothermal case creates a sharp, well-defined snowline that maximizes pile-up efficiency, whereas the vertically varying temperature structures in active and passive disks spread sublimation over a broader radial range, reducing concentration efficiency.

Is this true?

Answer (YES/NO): NO